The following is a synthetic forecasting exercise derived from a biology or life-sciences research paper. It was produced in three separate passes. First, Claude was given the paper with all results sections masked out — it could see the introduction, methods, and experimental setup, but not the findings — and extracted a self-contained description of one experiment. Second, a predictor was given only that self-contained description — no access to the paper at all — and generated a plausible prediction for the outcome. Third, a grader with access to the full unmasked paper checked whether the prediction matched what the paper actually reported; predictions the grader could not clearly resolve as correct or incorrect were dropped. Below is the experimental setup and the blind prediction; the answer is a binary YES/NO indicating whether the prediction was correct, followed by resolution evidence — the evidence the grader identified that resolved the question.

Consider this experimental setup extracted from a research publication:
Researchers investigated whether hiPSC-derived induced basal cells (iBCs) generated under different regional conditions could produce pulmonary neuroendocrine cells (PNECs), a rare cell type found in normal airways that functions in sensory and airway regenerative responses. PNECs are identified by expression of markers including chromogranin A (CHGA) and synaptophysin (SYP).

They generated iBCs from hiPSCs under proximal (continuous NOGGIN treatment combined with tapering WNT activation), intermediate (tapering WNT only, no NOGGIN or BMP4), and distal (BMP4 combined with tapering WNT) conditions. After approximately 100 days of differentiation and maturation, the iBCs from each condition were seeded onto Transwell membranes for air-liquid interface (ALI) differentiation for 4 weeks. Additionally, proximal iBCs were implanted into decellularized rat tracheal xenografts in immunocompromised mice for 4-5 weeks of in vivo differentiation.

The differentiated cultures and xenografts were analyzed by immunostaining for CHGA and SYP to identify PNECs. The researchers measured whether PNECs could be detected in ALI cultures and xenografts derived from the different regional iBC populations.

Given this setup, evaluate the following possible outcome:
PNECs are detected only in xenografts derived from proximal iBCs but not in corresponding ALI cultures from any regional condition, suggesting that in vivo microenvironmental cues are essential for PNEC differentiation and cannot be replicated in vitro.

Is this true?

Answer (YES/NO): NO